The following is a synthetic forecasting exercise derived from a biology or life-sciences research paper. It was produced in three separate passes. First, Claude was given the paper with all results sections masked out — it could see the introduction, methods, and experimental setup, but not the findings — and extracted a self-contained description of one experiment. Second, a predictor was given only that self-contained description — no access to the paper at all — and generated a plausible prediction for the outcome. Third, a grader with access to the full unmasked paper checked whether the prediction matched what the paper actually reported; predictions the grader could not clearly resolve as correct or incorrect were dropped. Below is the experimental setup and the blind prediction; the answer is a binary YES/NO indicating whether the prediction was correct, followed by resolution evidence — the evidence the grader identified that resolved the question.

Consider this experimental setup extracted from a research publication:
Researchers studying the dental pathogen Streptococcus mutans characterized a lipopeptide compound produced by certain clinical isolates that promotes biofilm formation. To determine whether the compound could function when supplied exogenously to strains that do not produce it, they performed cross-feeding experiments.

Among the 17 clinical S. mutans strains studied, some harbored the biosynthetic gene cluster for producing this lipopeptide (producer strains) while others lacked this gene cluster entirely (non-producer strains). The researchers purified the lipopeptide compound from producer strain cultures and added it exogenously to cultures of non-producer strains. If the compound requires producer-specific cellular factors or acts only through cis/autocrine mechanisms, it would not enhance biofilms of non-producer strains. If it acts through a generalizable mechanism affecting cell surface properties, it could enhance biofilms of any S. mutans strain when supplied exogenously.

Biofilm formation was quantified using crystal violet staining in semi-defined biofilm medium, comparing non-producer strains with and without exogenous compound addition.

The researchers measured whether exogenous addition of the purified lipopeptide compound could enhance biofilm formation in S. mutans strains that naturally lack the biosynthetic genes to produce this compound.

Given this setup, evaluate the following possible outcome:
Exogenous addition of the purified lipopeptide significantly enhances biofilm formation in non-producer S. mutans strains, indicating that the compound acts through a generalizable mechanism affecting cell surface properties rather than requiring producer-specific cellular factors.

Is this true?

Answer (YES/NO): YES